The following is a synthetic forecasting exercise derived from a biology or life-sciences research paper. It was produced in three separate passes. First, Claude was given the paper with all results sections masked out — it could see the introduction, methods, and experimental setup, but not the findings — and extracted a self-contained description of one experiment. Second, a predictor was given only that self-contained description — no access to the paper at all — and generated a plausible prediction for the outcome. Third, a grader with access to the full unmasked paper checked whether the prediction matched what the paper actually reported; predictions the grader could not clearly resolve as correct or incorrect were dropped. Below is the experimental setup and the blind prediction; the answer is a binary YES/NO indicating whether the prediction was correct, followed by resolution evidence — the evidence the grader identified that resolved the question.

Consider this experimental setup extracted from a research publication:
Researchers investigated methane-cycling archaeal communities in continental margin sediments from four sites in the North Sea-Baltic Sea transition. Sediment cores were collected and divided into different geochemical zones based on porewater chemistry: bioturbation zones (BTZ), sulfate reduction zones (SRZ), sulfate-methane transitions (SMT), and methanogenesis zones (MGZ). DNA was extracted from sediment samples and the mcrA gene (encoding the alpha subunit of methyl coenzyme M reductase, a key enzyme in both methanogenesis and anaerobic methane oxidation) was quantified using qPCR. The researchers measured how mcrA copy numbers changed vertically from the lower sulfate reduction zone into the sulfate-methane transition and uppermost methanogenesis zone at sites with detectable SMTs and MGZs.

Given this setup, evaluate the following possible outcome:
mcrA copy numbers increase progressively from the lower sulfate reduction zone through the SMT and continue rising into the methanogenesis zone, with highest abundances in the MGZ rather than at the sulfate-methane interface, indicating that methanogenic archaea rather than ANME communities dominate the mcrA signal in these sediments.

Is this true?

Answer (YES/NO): NO